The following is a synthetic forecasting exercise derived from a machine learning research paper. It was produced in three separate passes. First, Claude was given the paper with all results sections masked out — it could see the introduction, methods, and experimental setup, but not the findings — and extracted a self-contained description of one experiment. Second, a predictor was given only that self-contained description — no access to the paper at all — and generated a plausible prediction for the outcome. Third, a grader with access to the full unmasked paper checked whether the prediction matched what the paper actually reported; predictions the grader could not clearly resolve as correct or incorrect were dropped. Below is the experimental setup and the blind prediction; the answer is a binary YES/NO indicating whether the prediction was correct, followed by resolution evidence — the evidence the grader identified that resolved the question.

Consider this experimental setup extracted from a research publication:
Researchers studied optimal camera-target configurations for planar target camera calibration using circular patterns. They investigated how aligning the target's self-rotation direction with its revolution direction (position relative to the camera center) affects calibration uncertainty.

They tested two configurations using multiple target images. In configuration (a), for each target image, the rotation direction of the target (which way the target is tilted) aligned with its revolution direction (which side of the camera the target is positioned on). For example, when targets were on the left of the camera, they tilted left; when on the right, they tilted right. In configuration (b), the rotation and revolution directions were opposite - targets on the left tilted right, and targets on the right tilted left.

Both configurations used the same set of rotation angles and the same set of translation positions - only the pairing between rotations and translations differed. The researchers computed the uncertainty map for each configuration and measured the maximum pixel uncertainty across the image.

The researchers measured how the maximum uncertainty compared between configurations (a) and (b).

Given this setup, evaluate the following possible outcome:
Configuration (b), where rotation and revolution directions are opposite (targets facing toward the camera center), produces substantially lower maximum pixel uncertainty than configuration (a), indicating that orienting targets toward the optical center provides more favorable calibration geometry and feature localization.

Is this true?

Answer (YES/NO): NO